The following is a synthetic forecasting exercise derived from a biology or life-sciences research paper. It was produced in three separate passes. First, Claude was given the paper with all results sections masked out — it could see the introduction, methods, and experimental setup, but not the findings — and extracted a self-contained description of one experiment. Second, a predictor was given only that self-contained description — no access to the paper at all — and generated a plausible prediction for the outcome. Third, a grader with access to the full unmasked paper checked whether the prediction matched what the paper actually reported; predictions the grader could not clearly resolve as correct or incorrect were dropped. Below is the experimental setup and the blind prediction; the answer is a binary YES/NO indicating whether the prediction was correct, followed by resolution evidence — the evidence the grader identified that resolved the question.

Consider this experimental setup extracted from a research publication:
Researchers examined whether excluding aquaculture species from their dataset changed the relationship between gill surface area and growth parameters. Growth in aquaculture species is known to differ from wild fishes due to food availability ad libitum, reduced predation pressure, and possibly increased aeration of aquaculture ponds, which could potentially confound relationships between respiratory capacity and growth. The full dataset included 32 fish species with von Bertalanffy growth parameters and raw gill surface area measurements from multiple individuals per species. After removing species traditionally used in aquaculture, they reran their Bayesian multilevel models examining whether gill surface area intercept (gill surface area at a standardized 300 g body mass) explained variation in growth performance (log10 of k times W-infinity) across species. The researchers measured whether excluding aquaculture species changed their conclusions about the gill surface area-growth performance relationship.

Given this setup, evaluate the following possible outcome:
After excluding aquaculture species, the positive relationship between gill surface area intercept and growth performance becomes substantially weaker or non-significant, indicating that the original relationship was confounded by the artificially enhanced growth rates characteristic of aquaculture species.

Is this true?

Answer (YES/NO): NO